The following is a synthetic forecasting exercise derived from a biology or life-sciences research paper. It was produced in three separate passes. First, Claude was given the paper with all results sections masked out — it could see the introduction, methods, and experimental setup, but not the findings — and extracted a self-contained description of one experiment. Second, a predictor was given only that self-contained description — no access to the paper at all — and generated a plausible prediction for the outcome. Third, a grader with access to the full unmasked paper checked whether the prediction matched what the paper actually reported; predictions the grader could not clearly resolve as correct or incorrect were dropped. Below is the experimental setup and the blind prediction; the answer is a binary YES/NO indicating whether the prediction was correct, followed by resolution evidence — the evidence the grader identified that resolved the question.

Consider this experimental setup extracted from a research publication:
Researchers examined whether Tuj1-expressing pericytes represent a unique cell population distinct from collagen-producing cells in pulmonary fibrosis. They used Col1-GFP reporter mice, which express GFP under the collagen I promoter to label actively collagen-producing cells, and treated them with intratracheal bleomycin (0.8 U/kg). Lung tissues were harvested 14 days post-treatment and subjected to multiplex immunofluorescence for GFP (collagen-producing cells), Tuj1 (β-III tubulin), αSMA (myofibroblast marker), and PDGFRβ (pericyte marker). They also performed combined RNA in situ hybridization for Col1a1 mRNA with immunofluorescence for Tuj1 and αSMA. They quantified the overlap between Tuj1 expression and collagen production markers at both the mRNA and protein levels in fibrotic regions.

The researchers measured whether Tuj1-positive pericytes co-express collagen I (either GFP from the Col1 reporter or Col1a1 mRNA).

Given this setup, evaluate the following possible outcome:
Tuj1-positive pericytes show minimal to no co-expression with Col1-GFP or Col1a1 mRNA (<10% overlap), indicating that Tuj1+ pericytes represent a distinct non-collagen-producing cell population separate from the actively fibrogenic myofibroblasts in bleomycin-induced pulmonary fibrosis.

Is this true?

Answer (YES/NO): YES